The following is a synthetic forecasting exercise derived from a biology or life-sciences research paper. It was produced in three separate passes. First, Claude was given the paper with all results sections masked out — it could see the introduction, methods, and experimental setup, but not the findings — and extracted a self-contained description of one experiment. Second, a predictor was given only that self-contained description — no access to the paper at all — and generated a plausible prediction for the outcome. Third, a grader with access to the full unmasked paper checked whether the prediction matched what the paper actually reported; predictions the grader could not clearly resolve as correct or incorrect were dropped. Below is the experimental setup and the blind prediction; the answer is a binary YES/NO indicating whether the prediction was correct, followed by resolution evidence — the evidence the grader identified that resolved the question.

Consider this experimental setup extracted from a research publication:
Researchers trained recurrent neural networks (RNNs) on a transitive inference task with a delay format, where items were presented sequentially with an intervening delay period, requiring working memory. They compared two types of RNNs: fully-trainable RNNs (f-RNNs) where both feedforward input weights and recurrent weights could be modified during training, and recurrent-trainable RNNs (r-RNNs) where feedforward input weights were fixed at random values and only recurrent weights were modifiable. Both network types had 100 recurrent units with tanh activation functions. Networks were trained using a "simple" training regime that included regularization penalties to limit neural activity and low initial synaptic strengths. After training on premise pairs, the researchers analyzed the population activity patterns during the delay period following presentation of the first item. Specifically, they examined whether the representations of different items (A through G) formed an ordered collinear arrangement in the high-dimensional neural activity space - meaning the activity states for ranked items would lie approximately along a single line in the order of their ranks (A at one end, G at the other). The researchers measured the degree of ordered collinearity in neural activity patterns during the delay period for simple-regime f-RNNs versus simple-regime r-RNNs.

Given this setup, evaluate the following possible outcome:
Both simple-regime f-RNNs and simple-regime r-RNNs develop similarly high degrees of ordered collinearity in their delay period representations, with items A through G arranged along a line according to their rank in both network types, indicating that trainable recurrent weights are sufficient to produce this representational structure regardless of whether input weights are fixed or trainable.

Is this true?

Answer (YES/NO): NO